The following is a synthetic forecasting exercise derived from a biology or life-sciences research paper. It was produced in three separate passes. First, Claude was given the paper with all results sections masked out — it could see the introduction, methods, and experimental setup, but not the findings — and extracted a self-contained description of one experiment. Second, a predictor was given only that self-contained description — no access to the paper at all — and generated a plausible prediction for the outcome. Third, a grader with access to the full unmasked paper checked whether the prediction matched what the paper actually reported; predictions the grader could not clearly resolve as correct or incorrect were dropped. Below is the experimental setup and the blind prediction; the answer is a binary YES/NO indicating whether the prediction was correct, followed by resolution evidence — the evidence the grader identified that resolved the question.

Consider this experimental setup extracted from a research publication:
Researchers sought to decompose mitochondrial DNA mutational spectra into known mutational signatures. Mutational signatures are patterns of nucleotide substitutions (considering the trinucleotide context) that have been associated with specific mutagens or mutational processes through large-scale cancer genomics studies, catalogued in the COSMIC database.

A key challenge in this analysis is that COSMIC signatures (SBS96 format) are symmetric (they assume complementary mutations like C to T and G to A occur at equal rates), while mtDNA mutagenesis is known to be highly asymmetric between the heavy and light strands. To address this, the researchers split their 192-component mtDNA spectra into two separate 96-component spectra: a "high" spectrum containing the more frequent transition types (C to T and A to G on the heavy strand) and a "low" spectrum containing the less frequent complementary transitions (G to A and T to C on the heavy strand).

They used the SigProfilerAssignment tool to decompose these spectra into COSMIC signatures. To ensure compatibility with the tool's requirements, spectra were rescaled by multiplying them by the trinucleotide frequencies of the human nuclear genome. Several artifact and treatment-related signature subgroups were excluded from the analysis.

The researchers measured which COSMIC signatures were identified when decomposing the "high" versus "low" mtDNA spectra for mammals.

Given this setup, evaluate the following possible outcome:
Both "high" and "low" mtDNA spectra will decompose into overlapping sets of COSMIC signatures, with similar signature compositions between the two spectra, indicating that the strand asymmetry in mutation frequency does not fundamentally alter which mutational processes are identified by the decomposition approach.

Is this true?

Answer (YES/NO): NO